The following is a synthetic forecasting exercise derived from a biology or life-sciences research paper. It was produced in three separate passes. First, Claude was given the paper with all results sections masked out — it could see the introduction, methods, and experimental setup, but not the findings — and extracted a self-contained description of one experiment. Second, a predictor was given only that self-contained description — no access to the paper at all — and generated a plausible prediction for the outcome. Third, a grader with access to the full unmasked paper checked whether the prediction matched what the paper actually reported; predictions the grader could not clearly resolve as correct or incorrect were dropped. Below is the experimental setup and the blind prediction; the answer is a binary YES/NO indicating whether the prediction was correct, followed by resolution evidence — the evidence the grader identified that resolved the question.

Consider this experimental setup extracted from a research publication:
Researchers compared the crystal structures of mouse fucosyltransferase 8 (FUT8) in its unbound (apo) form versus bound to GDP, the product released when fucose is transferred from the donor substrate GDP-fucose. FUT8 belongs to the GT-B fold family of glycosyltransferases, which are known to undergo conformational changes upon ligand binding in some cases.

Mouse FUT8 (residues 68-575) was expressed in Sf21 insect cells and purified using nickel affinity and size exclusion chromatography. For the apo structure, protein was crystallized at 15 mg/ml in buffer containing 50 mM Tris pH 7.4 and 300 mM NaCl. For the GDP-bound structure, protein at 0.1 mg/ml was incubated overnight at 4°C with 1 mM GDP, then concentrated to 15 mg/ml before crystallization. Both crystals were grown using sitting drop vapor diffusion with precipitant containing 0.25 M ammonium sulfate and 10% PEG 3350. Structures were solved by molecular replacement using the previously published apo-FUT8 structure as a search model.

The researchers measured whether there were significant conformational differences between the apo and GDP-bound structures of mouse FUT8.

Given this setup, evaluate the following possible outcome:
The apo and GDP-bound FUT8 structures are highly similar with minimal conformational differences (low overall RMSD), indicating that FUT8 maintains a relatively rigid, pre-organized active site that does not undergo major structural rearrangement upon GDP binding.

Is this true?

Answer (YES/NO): NO